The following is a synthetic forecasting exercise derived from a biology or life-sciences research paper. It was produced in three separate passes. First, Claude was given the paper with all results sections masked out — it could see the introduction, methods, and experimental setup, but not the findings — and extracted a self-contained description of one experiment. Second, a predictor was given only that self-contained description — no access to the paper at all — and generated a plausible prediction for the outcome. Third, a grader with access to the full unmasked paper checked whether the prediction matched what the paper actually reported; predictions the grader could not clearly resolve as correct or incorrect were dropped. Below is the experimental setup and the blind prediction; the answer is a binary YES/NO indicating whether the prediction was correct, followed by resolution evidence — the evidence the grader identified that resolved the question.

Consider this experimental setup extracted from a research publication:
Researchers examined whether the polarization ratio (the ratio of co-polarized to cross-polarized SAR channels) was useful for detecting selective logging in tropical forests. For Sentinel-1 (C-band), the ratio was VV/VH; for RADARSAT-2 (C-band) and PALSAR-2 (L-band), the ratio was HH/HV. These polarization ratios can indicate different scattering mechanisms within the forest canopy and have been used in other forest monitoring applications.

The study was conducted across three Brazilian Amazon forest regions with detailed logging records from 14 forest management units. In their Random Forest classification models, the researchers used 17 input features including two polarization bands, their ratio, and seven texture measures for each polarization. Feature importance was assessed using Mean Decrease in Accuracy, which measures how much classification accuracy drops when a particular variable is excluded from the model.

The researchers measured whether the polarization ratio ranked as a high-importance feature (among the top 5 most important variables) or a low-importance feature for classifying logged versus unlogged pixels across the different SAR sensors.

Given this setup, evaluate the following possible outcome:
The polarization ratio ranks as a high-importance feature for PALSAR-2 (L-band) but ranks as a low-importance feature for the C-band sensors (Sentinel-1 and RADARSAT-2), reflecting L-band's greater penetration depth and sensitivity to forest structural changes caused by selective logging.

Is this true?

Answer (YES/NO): NO